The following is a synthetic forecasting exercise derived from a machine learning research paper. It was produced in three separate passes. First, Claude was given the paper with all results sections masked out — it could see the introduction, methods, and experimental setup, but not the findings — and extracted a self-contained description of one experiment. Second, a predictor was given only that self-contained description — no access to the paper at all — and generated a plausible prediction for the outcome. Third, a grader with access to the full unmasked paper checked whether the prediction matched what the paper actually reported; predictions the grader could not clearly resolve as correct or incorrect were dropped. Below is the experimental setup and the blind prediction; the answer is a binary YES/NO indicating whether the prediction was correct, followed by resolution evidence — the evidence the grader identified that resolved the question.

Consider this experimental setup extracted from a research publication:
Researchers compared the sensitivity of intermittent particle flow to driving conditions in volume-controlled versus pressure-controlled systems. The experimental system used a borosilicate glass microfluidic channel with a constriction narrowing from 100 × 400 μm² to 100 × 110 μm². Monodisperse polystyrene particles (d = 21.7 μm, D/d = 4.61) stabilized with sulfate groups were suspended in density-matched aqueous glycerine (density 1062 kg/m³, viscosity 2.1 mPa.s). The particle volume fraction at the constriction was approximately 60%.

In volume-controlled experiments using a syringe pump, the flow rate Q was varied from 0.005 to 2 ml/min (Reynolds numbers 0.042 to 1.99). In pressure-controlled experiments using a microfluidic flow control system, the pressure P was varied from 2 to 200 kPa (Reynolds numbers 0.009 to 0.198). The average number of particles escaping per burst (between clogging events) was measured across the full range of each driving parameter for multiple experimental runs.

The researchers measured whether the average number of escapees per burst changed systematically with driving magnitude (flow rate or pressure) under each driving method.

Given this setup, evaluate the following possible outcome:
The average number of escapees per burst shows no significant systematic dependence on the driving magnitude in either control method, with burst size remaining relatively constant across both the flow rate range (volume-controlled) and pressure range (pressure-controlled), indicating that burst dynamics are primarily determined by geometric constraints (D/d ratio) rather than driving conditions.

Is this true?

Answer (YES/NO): NO